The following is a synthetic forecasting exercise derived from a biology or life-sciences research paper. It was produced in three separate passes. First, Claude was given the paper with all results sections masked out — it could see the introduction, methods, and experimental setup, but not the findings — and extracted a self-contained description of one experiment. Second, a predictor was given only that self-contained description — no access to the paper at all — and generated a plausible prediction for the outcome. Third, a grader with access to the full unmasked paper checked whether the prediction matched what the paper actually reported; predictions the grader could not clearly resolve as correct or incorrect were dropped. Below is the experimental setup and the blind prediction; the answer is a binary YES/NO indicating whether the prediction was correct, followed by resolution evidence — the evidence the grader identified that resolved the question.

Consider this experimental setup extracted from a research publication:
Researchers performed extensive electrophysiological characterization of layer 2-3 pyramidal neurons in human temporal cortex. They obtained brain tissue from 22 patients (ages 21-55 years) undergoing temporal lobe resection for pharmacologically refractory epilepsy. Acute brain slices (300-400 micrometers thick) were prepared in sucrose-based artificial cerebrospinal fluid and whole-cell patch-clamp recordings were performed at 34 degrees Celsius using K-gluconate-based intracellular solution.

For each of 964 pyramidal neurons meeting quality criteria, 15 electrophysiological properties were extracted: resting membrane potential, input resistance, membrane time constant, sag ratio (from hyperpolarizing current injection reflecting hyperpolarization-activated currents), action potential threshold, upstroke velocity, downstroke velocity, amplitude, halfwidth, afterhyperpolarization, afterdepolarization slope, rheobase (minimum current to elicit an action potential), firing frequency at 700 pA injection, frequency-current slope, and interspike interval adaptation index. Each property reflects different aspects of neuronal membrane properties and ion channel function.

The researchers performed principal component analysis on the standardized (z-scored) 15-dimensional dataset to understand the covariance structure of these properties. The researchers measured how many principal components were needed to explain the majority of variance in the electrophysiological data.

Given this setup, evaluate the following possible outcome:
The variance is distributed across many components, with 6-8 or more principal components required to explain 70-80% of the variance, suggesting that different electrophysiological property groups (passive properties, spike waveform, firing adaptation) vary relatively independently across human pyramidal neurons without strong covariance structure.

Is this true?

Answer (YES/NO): YES